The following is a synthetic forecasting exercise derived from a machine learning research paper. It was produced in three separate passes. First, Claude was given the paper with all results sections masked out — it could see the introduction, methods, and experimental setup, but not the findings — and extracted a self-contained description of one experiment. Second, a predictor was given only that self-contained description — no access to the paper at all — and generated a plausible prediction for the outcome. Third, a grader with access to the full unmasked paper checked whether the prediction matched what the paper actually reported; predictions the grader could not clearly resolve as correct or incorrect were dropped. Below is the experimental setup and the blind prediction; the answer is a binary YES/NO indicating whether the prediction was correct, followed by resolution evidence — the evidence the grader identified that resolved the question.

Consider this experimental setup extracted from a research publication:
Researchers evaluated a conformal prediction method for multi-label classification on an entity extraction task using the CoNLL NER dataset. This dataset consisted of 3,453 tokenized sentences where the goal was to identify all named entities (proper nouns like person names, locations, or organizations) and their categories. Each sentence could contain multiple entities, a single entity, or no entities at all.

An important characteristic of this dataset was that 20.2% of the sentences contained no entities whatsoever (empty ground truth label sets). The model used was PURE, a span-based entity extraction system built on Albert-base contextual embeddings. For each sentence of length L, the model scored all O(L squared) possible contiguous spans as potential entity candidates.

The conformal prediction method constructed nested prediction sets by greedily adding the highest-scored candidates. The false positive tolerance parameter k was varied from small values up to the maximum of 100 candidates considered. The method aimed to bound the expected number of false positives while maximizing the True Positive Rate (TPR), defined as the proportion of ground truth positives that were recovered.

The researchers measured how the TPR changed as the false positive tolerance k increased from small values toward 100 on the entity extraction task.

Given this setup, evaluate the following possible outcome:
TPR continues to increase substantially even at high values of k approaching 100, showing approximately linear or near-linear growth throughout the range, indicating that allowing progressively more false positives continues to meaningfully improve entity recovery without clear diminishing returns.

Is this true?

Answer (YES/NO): NO